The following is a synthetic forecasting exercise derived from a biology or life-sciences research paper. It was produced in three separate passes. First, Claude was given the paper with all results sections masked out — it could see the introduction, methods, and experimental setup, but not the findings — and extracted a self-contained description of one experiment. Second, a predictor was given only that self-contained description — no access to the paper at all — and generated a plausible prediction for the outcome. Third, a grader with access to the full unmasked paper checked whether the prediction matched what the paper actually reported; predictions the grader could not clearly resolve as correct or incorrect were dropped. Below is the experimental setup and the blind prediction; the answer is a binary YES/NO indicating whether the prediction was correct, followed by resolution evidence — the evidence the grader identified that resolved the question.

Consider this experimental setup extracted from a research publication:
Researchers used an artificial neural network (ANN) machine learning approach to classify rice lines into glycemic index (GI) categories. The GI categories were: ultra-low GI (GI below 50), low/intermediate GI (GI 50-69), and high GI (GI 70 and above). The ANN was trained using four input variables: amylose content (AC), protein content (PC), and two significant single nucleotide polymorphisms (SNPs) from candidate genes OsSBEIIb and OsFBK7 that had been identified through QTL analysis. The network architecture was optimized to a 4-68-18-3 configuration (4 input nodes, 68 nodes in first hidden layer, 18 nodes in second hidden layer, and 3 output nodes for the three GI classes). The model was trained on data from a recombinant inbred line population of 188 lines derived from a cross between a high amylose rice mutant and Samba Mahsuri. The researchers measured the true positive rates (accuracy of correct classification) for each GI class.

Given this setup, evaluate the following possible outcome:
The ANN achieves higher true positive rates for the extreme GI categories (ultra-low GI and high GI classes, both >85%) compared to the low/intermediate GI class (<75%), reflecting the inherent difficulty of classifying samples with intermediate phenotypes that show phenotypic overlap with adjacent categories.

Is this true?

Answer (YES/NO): NO